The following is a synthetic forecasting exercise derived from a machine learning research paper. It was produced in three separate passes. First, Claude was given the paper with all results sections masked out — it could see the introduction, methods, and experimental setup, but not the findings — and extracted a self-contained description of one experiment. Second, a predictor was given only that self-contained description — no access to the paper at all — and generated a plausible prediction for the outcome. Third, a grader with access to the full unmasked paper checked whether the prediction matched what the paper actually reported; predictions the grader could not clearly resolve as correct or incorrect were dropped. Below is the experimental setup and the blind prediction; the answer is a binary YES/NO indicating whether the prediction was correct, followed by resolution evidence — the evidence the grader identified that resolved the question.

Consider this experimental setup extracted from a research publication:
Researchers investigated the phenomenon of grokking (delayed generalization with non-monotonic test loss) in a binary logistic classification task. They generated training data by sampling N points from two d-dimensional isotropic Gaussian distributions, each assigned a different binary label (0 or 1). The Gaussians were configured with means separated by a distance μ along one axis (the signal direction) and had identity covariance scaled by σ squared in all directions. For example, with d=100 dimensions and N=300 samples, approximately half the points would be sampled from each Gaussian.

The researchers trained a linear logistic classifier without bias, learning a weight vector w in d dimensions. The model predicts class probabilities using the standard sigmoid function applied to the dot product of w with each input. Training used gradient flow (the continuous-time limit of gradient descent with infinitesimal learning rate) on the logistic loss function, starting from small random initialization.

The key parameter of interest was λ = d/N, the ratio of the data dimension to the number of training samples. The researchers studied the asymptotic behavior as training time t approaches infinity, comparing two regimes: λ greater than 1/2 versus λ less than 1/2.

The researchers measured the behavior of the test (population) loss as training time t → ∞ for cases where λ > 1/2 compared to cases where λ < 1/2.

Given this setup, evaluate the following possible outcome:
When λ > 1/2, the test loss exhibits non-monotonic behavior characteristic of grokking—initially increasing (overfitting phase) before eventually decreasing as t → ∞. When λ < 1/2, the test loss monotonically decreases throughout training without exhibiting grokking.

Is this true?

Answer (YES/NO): NO